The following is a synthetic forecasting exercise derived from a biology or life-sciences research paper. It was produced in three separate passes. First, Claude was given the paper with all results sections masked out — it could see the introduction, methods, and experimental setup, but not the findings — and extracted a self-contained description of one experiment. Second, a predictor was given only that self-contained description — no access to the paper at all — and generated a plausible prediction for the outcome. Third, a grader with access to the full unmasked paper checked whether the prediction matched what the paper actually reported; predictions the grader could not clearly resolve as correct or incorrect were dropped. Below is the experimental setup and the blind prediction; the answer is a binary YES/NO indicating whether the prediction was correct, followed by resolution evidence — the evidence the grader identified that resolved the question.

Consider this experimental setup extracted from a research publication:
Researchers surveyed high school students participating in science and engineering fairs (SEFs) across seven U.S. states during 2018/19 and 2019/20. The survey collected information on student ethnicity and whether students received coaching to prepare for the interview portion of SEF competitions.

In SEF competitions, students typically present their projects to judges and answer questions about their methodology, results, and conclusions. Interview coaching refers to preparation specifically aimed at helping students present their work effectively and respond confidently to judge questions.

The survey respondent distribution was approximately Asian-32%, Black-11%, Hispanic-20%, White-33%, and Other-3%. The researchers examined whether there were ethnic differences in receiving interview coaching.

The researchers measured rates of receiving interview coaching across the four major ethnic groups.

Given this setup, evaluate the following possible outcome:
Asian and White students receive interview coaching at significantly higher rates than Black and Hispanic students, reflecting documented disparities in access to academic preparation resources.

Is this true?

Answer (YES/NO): NO